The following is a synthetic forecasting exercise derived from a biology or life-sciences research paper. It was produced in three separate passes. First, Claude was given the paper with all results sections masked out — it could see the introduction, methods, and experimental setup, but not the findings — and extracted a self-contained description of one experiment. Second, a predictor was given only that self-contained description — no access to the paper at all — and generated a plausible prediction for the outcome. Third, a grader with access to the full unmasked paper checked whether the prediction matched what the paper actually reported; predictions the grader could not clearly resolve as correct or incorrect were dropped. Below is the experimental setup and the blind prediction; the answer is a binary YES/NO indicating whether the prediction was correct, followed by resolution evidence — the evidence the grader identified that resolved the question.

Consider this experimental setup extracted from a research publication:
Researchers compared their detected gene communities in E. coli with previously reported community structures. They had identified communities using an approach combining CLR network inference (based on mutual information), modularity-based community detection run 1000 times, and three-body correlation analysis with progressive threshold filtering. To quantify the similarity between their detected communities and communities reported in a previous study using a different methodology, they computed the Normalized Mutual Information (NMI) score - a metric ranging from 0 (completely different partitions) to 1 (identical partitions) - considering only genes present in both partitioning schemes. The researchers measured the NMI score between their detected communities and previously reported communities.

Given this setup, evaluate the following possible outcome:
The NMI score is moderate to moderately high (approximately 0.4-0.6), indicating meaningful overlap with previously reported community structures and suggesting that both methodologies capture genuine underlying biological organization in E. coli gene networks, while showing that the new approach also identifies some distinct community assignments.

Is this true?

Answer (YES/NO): YES